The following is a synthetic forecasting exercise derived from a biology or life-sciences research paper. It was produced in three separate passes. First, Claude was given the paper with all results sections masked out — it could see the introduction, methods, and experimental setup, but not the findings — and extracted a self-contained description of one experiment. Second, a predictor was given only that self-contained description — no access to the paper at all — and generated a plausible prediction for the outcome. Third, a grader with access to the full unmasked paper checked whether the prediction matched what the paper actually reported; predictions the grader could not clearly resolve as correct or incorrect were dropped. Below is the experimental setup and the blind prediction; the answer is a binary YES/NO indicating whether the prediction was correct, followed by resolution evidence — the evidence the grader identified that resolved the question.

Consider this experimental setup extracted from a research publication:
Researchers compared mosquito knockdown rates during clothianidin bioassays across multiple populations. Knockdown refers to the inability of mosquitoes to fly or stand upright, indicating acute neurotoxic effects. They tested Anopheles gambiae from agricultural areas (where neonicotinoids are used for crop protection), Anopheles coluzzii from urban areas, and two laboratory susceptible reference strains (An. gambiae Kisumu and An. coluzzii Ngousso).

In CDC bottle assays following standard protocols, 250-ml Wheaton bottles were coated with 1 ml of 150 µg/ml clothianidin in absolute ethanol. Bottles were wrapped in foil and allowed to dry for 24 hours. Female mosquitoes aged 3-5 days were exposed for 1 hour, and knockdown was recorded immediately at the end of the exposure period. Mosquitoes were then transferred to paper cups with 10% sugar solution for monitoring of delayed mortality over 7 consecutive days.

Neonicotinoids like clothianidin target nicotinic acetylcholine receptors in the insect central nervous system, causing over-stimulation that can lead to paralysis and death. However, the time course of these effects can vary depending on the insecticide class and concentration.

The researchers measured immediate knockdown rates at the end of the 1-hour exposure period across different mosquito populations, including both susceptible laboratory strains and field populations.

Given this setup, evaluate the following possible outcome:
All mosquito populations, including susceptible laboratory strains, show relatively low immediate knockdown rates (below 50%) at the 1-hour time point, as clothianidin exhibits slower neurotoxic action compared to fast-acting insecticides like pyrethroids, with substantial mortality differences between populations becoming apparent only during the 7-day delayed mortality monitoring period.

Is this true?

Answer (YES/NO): NO